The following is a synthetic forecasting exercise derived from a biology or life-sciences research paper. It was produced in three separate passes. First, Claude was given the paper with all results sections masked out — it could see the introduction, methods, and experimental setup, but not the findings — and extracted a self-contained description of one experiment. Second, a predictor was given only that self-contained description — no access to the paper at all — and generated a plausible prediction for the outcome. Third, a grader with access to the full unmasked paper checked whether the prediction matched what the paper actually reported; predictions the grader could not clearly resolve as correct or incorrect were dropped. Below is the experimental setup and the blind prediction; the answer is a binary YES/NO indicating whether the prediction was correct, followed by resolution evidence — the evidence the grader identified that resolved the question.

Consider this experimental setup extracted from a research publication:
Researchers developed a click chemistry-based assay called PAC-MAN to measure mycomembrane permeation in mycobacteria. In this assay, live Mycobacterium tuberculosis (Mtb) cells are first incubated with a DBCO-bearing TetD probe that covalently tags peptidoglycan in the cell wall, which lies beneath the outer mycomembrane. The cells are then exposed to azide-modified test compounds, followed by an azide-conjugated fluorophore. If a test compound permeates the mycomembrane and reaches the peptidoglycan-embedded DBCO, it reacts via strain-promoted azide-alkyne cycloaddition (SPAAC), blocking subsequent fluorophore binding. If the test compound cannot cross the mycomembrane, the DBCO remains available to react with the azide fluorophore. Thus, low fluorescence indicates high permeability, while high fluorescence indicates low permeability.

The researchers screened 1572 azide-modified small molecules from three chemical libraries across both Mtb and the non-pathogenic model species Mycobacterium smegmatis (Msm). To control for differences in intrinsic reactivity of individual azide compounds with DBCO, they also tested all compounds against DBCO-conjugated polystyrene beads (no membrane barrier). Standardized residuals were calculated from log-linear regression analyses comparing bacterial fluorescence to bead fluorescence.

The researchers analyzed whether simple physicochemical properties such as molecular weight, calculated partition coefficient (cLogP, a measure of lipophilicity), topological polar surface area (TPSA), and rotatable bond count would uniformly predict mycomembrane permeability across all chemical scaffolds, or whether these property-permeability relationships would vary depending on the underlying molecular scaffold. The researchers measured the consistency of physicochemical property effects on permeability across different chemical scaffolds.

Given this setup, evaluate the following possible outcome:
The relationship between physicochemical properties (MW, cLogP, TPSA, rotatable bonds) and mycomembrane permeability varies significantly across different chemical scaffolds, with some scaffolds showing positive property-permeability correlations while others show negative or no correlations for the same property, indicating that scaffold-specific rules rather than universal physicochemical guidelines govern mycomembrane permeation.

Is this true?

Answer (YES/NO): YES